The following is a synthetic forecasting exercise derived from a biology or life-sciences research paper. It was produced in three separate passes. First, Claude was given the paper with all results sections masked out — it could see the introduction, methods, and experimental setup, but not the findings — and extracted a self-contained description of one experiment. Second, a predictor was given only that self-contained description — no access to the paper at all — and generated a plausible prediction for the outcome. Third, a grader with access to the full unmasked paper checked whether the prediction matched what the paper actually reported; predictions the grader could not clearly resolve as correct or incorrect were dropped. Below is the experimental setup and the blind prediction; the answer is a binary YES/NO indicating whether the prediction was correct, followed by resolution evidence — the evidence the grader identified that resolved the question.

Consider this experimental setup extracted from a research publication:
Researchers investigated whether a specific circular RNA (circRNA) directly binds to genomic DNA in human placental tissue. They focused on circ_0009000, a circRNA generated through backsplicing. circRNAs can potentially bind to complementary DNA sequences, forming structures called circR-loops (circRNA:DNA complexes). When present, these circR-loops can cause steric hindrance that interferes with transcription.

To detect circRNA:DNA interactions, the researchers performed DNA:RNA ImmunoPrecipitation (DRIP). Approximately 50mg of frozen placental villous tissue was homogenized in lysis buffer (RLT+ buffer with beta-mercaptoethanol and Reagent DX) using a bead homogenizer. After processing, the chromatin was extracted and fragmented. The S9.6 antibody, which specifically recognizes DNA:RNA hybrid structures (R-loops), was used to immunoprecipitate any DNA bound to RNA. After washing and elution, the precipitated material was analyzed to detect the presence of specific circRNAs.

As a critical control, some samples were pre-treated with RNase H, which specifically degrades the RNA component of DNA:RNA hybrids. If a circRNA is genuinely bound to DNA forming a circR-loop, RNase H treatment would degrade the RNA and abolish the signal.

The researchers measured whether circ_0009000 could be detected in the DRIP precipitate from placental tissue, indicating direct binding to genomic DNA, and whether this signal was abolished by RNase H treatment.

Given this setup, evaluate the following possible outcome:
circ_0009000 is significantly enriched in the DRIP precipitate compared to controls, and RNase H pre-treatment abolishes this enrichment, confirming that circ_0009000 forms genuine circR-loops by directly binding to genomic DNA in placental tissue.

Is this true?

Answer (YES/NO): YES